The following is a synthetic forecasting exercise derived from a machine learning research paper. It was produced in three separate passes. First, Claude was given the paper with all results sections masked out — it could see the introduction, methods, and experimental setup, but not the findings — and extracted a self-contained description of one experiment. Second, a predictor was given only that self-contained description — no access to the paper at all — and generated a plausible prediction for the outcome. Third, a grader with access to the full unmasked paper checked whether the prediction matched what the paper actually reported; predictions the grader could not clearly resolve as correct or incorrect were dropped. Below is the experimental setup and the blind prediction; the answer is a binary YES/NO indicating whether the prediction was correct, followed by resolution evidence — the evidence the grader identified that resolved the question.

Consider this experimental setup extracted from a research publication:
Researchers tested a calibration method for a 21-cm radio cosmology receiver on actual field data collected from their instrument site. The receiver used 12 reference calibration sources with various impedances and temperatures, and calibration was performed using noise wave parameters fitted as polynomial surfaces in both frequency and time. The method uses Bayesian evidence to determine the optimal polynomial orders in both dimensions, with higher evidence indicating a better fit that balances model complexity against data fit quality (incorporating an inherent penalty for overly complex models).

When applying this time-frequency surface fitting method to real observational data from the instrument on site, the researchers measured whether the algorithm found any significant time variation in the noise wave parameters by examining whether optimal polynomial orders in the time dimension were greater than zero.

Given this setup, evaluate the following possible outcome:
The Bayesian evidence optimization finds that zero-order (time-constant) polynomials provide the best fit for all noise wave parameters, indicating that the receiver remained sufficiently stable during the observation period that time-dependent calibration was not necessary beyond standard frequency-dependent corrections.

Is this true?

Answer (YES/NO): YES